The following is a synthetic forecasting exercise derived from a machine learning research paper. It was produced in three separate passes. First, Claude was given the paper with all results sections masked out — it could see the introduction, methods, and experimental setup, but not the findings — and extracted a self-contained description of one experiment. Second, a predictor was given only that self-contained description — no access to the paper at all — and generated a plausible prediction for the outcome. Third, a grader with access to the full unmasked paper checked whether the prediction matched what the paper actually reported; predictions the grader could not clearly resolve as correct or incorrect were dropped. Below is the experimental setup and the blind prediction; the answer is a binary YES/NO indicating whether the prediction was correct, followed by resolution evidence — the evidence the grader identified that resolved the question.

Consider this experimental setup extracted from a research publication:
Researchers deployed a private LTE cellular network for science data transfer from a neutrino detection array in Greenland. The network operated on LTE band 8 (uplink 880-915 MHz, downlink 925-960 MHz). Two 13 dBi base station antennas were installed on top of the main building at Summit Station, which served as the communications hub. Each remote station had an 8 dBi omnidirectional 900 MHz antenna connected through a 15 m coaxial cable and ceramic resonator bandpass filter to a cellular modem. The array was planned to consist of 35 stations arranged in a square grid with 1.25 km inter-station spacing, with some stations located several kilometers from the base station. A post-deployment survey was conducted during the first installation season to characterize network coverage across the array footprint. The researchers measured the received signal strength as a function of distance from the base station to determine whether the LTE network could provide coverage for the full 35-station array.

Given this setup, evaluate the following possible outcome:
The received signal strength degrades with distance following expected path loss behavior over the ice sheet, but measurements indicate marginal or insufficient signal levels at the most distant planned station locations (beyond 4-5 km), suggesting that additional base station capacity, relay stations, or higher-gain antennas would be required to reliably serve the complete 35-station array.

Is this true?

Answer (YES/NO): NO